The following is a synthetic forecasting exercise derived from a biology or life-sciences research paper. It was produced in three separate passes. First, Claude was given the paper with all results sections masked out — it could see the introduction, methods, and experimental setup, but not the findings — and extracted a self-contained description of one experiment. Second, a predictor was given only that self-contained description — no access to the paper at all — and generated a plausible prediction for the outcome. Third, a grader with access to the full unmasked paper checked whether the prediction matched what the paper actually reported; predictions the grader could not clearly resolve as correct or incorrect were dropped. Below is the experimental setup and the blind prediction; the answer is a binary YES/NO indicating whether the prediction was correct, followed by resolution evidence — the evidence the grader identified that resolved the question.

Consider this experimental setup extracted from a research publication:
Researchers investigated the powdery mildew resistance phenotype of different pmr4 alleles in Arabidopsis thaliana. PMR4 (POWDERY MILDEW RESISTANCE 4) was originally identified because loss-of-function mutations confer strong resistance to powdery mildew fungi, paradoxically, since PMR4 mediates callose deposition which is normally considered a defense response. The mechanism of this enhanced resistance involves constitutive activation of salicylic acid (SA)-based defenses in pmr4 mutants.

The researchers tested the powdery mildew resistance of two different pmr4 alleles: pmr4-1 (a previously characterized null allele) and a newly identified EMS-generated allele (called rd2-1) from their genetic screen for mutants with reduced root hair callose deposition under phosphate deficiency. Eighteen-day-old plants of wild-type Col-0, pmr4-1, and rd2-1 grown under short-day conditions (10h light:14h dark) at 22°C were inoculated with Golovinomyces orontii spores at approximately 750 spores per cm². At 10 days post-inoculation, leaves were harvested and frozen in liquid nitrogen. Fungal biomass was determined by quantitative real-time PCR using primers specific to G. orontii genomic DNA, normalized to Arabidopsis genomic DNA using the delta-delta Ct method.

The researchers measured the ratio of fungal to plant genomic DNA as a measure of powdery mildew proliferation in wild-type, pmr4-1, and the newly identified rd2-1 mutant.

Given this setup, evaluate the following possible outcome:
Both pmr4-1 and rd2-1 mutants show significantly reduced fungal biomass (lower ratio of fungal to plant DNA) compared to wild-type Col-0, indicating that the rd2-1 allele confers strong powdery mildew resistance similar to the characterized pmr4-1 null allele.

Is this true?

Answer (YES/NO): YES